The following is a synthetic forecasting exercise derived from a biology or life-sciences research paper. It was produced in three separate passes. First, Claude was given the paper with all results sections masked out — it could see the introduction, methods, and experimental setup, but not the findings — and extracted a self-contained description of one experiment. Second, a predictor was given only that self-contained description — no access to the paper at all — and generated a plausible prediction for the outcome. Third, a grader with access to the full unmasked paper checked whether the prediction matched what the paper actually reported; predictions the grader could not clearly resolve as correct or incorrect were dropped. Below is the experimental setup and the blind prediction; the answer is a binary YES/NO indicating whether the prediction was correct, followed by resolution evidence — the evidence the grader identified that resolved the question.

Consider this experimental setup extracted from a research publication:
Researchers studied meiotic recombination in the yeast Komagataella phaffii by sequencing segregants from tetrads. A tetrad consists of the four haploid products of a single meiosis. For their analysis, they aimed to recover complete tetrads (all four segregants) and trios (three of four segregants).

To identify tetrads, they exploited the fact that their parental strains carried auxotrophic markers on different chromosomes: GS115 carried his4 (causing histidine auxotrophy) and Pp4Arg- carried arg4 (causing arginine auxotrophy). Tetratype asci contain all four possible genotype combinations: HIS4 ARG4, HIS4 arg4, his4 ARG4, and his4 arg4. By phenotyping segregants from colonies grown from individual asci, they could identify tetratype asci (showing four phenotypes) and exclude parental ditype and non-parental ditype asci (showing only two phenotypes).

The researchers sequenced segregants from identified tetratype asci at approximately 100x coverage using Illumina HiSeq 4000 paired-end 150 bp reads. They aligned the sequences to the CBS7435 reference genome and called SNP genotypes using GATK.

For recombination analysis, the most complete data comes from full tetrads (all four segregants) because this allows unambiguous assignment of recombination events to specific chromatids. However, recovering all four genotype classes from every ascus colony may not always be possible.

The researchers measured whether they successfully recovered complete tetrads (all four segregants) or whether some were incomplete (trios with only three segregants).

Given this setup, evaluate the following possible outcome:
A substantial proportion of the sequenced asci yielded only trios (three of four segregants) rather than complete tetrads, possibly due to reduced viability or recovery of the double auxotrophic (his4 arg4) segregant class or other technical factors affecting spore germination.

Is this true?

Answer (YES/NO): YES